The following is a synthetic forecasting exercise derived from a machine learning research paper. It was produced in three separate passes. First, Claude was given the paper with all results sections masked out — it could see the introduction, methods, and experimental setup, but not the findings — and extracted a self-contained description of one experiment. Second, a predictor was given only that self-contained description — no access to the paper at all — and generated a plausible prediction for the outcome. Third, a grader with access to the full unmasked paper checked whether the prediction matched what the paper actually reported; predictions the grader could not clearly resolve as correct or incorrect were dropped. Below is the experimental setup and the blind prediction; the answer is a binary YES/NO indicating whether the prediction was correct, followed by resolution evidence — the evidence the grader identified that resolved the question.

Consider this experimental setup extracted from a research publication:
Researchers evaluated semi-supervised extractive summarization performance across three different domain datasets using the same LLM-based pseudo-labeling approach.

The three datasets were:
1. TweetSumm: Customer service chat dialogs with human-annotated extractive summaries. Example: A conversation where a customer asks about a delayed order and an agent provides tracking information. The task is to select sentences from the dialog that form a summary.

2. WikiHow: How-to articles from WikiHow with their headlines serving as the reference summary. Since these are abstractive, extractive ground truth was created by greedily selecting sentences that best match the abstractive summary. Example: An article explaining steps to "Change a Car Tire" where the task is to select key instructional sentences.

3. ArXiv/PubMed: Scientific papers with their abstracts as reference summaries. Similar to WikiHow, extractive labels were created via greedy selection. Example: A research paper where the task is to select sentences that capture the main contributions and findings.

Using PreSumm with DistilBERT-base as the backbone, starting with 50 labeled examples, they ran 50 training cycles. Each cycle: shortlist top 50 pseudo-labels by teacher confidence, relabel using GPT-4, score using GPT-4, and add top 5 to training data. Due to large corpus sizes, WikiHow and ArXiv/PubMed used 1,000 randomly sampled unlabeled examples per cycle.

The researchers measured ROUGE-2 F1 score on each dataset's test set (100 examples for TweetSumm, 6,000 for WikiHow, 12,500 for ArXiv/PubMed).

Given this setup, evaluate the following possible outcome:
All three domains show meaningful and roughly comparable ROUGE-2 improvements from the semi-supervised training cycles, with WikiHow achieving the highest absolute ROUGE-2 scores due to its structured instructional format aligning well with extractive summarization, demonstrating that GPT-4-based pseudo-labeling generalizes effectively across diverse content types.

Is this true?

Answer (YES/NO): NO